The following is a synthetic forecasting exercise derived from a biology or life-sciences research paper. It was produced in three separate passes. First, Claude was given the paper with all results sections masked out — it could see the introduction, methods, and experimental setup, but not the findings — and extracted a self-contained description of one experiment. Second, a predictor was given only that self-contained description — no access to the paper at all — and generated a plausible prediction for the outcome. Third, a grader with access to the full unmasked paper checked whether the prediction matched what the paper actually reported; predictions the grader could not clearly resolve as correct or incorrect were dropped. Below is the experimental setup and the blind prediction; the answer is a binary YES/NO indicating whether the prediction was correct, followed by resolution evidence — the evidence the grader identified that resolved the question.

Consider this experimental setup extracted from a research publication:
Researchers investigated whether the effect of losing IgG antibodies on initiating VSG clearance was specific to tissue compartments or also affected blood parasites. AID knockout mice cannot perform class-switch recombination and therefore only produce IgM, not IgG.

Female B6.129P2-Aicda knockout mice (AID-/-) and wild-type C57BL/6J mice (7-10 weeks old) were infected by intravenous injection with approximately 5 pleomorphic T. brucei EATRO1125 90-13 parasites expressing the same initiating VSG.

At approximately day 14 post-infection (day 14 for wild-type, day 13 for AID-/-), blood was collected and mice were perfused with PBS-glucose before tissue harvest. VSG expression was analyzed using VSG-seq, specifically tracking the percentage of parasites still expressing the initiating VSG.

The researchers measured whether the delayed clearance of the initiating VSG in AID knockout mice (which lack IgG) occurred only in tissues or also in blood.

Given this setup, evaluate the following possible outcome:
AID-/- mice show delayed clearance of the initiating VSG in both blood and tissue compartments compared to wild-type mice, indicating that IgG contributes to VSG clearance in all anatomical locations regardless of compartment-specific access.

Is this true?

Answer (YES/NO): YES